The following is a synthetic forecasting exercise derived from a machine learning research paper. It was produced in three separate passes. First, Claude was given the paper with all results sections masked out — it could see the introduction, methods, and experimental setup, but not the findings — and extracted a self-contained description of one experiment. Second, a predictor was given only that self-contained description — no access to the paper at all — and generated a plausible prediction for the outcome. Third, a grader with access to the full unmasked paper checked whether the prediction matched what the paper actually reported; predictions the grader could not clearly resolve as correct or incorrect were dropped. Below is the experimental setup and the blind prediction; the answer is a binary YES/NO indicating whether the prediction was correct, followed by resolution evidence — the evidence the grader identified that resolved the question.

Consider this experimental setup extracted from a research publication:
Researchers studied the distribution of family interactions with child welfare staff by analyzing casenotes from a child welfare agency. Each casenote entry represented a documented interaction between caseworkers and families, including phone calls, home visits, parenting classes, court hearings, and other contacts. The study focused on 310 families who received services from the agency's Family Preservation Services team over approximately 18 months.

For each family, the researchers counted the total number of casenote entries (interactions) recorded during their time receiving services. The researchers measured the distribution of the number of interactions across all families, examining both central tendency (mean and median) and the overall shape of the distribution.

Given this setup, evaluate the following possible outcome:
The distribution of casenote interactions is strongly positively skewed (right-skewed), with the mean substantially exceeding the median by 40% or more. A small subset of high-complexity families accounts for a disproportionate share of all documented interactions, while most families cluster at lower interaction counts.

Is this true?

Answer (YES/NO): YES